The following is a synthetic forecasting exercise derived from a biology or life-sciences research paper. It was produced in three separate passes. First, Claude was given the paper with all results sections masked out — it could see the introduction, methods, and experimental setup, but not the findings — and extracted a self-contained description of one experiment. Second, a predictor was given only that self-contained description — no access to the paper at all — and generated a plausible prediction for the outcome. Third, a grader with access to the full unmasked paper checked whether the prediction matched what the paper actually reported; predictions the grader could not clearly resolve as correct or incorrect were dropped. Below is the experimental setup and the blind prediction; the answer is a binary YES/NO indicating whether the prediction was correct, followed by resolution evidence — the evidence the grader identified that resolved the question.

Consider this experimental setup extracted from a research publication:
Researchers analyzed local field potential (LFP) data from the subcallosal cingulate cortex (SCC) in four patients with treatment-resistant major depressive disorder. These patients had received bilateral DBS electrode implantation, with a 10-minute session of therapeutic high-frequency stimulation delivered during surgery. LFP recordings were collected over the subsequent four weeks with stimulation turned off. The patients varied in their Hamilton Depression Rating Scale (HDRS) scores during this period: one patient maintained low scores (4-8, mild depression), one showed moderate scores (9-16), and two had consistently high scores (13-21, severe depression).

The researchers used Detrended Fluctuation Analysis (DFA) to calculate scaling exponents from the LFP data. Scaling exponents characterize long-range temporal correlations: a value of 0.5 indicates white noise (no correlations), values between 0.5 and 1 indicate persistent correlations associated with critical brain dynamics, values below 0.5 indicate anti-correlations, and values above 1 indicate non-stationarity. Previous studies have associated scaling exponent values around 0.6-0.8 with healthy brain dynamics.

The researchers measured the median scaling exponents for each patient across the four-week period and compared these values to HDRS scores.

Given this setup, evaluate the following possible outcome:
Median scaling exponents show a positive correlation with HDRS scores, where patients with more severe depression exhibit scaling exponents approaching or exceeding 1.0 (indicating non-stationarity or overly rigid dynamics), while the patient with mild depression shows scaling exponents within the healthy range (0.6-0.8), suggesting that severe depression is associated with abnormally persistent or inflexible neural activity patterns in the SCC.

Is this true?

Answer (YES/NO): NO